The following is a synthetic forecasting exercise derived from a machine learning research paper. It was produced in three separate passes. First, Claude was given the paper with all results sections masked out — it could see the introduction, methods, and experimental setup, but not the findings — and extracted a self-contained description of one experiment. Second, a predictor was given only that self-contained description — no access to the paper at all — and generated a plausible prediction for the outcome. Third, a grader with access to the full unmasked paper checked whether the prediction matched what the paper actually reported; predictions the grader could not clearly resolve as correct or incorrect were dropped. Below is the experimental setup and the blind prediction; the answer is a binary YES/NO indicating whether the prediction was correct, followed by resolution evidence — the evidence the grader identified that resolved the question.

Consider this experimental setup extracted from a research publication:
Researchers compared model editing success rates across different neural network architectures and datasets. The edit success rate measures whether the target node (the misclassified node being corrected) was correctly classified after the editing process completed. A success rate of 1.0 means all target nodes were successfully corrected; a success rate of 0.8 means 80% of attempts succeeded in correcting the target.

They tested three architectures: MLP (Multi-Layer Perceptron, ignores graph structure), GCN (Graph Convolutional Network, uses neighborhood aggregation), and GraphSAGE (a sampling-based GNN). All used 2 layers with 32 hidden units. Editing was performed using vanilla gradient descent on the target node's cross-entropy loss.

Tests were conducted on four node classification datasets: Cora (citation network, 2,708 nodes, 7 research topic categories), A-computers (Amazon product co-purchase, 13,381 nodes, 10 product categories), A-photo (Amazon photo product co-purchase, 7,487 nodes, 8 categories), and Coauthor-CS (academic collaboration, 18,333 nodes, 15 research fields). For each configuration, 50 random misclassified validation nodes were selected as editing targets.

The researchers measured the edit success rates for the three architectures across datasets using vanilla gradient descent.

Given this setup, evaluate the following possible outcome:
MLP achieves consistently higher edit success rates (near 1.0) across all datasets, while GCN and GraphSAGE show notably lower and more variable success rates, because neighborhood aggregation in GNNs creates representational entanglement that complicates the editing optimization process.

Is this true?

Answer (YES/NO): NO